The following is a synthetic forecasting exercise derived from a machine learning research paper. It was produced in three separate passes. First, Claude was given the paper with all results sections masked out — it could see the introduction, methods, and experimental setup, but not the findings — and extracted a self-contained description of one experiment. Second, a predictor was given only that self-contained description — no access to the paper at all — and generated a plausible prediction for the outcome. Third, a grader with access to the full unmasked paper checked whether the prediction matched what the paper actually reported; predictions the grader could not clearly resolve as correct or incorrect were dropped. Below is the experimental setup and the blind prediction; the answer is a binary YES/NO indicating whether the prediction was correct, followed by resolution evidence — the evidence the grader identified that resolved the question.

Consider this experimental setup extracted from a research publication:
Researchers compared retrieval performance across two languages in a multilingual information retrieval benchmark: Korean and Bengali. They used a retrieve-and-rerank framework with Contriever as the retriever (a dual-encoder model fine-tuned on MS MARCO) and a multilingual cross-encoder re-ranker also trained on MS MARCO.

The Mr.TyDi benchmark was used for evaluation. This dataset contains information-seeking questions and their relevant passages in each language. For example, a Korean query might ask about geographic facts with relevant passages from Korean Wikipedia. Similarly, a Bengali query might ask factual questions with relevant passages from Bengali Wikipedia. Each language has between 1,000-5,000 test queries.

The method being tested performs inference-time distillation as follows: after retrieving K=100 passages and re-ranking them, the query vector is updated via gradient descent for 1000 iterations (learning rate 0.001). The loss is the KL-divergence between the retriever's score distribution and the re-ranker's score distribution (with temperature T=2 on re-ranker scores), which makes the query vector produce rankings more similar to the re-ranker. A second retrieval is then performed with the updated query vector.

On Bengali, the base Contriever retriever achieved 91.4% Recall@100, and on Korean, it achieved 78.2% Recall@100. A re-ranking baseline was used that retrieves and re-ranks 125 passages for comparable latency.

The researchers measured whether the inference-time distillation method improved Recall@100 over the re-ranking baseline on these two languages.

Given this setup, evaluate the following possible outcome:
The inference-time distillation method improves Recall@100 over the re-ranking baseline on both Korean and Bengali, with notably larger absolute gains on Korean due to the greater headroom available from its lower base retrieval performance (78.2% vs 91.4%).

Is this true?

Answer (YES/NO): NO